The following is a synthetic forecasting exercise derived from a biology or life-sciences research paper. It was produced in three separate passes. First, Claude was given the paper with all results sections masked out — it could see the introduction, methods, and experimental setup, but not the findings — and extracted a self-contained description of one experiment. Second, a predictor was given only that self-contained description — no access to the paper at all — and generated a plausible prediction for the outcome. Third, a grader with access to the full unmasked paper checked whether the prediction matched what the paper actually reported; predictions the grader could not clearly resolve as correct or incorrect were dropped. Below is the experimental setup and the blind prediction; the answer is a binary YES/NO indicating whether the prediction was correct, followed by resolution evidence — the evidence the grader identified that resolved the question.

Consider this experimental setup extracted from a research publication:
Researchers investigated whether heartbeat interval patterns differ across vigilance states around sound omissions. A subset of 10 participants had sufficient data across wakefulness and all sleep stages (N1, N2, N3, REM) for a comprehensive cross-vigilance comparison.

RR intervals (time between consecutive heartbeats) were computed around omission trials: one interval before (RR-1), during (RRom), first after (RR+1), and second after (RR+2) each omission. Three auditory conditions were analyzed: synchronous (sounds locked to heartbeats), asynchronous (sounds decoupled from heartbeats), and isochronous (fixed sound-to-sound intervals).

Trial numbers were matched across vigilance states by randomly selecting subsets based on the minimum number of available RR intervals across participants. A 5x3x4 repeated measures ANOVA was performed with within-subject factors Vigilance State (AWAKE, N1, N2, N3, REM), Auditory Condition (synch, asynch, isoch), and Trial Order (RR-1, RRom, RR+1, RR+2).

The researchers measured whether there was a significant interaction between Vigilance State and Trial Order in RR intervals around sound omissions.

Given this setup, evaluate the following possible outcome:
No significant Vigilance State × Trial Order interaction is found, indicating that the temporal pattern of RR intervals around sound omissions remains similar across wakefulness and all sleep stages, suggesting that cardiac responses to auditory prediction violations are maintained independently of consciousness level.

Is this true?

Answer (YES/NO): YES